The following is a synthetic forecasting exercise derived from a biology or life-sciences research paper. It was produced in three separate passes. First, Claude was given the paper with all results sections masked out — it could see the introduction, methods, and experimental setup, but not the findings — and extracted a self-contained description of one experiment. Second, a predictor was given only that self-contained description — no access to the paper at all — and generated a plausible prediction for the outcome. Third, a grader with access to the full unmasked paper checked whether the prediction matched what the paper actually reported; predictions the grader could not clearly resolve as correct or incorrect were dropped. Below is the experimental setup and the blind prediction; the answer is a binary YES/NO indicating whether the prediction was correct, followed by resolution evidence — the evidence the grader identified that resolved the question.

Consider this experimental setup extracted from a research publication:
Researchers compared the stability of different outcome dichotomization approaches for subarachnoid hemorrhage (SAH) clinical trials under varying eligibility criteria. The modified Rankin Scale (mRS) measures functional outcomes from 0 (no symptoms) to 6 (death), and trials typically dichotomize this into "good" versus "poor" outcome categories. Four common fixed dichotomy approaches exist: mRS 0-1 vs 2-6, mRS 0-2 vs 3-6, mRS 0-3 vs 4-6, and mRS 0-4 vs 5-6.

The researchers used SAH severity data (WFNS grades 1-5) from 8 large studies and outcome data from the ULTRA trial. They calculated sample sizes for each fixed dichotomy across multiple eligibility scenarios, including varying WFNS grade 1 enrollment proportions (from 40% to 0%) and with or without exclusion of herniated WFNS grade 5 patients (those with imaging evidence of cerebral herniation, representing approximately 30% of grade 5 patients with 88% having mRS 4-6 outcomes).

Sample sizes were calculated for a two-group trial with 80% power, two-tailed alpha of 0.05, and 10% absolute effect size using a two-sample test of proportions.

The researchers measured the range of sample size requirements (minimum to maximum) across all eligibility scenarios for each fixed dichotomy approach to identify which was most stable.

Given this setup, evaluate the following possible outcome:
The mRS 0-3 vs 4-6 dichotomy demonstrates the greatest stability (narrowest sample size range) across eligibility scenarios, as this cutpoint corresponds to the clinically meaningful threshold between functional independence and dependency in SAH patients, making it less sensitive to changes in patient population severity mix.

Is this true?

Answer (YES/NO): NO